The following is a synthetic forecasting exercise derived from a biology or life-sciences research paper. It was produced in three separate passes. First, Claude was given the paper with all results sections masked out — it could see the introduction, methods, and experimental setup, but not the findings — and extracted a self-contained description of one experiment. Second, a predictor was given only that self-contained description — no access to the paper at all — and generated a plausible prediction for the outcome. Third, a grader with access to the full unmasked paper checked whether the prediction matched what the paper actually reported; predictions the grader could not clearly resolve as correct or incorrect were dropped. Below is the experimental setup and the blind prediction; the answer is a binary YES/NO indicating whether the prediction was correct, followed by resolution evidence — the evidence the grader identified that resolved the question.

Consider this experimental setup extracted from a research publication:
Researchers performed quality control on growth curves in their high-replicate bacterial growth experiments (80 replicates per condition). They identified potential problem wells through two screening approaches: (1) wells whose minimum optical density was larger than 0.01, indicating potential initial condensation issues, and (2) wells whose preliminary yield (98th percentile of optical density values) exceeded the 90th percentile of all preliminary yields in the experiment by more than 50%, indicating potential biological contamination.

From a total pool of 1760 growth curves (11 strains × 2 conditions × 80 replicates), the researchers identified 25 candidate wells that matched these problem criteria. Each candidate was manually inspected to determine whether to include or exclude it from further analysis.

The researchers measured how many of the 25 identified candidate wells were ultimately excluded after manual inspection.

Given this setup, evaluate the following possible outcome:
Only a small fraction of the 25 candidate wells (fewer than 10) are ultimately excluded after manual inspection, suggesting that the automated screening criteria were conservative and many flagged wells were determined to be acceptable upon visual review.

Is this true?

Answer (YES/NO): NO